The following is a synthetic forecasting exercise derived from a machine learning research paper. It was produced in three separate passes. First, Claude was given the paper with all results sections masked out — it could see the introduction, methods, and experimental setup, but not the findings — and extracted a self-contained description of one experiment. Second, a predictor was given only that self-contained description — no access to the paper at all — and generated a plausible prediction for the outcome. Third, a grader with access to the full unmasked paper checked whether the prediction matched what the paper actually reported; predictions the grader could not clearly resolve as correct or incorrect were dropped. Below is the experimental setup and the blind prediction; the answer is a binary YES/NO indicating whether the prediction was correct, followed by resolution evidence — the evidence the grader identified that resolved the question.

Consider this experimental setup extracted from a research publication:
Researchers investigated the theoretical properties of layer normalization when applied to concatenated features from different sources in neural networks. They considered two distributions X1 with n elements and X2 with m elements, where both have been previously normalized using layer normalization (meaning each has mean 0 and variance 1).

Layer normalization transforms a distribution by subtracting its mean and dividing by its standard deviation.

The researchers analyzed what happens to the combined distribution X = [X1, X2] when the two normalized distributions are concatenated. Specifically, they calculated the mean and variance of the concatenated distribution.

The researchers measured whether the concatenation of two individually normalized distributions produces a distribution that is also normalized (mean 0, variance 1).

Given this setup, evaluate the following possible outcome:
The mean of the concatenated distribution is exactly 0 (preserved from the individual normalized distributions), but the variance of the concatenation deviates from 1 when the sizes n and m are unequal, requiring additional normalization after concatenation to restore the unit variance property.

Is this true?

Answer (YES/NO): NO